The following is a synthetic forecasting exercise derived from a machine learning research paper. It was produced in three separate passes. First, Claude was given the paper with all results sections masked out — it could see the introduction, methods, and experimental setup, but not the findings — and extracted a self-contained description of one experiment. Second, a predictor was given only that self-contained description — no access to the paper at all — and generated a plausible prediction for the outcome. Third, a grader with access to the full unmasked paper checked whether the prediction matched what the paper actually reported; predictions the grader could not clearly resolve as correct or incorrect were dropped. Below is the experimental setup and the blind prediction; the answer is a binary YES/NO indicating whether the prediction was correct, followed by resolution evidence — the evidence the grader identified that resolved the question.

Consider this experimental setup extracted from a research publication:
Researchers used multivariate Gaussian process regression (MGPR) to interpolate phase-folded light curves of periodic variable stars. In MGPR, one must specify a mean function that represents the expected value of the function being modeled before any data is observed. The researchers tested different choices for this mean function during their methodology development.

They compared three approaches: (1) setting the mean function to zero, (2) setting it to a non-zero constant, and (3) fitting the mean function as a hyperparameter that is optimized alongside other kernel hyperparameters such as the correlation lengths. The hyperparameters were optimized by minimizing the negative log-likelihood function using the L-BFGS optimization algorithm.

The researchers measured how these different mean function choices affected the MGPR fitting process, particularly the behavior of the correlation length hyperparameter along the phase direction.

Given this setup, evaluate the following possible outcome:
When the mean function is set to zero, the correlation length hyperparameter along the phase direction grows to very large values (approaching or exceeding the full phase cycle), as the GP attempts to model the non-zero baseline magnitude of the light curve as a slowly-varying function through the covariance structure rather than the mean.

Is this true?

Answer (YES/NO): NO